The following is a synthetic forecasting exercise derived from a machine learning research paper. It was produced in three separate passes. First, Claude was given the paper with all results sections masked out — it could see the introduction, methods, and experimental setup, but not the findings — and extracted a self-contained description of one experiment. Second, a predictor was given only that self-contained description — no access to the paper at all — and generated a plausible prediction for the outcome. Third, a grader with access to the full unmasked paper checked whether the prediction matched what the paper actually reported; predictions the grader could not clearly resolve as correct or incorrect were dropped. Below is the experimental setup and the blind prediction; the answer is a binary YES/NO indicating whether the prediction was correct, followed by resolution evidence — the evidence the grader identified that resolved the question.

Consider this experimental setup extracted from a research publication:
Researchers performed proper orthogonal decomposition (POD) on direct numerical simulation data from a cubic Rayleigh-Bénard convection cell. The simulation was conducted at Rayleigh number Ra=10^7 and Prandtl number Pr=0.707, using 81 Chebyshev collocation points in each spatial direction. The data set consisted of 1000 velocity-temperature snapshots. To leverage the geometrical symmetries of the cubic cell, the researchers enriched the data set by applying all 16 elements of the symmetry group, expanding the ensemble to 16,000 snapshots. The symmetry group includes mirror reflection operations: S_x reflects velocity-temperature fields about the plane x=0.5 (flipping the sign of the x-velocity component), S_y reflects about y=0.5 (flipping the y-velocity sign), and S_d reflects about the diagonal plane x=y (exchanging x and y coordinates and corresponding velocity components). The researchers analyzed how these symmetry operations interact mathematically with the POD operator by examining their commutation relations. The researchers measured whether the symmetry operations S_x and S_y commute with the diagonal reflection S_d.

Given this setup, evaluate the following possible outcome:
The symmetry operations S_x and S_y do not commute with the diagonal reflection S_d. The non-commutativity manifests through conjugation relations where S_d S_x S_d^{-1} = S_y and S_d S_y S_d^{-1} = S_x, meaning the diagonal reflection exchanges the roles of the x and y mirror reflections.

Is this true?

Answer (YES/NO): YES